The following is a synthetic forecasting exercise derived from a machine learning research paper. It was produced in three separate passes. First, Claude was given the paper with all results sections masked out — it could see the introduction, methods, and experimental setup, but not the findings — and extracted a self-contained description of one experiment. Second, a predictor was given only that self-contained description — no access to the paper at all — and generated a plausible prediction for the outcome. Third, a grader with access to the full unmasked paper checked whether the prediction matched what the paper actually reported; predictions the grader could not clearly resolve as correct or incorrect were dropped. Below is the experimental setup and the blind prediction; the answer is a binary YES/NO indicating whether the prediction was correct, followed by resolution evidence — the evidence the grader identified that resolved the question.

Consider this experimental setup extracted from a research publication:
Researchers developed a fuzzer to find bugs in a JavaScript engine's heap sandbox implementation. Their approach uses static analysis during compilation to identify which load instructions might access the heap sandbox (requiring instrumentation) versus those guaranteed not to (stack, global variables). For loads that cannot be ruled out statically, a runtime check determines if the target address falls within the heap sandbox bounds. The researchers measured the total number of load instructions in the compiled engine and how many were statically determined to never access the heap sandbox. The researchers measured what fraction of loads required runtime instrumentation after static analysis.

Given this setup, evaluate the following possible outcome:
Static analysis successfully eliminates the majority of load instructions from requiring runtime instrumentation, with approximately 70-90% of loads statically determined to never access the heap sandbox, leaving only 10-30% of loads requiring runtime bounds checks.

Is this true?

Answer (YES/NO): NO